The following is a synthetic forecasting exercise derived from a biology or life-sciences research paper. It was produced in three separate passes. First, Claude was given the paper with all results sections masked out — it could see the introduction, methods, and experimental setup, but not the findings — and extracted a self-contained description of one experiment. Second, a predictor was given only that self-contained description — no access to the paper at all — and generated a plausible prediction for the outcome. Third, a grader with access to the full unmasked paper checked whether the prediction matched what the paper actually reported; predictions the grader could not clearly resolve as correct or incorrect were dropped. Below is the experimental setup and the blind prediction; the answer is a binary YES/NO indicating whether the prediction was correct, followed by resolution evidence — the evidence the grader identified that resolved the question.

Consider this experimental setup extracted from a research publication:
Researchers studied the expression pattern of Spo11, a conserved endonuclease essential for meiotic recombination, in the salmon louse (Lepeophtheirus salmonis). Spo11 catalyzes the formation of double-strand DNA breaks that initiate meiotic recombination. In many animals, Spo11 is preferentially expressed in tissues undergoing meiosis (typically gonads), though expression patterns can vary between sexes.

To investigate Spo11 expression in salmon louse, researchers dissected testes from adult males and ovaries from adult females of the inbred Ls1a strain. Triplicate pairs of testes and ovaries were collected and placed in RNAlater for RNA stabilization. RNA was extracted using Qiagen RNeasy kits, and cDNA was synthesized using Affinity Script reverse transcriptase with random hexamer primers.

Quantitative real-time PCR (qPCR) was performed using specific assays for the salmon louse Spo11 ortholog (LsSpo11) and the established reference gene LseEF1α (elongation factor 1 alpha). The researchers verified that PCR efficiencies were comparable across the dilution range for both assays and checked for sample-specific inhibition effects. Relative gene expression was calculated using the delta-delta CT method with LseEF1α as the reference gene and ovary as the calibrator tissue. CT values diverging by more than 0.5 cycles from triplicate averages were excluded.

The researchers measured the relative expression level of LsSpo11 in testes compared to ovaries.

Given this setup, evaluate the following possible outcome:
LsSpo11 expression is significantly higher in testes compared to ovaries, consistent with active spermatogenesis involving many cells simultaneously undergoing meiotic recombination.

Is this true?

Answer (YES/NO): YES